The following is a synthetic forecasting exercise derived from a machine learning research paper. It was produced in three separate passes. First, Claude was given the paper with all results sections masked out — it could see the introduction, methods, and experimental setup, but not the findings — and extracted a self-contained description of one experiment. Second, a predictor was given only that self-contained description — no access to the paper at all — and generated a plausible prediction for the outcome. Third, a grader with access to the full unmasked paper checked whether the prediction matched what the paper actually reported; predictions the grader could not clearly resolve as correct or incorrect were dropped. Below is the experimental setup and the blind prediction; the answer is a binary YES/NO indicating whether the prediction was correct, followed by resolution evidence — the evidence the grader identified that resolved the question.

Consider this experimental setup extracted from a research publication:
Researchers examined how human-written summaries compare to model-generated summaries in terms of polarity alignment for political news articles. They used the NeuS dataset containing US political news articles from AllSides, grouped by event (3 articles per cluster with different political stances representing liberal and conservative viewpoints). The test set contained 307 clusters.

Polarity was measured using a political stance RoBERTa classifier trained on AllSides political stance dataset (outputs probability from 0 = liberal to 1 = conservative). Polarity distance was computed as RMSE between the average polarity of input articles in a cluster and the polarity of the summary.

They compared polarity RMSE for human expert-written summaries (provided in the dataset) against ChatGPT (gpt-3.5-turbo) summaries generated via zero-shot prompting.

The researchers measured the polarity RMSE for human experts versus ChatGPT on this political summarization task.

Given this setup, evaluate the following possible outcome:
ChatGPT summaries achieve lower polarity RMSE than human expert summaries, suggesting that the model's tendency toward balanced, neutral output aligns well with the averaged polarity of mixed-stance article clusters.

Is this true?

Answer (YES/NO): NO